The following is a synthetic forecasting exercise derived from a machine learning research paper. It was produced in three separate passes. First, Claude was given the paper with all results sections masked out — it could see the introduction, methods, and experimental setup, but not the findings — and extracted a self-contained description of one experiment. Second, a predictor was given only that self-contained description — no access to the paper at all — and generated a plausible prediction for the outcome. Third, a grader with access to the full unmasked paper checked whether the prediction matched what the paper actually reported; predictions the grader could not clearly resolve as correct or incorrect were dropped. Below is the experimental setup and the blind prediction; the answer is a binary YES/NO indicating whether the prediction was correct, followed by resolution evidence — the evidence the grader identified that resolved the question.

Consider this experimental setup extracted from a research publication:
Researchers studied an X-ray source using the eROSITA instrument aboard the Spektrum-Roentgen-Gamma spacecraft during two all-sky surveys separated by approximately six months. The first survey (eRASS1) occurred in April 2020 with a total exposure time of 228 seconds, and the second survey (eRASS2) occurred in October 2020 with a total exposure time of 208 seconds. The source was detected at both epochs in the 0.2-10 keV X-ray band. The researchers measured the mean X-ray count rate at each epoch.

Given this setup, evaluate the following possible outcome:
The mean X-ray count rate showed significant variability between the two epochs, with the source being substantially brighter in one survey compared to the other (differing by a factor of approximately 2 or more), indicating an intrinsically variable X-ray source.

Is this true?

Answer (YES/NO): YES